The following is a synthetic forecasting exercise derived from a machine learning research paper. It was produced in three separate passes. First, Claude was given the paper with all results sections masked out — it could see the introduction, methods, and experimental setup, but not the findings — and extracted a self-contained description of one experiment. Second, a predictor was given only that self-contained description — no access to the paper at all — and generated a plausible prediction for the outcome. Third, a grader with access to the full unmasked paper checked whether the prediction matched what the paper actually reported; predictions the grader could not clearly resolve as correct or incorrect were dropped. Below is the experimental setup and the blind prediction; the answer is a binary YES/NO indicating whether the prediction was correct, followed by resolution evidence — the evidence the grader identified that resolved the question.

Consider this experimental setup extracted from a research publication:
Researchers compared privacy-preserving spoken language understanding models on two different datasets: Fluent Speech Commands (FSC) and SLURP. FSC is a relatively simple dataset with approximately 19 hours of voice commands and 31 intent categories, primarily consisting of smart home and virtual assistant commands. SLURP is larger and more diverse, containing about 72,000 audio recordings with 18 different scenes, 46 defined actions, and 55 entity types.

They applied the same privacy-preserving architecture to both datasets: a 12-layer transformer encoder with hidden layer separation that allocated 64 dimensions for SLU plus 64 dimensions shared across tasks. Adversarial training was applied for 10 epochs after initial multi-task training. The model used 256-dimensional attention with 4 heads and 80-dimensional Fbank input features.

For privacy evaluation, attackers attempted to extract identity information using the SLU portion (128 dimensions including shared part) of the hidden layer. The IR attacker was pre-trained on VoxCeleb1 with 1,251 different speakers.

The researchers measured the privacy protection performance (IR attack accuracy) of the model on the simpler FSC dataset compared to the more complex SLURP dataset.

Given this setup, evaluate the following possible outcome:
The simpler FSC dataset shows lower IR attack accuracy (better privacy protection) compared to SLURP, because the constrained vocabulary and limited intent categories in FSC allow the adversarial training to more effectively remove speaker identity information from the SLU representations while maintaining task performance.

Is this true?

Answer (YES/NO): NO